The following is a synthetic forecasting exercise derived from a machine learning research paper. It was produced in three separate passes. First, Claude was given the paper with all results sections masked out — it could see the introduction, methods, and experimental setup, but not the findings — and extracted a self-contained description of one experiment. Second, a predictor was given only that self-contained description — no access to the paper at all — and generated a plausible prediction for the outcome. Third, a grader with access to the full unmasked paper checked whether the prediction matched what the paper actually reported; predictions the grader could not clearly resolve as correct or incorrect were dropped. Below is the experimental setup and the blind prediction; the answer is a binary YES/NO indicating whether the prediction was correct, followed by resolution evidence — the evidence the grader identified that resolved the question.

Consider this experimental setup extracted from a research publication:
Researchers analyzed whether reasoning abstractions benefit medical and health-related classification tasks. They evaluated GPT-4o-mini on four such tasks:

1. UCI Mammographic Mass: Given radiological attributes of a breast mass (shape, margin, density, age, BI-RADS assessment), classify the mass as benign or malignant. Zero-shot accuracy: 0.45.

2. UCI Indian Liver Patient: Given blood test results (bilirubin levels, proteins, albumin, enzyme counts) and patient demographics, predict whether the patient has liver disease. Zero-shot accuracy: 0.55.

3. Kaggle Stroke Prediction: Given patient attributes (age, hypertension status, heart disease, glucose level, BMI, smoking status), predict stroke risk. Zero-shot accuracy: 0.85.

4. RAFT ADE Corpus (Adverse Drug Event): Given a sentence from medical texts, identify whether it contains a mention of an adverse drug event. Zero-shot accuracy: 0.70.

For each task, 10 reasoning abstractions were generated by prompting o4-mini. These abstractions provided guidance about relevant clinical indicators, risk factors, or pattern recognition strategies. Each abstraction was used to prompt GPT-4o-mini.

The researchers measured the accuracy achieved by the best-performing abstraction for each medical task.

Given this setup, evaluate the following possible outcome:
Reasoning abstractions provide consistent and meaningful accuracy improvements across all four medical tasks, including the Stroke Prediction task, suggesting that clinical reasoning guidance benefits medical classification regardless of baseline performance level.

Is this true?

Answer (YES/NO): NO